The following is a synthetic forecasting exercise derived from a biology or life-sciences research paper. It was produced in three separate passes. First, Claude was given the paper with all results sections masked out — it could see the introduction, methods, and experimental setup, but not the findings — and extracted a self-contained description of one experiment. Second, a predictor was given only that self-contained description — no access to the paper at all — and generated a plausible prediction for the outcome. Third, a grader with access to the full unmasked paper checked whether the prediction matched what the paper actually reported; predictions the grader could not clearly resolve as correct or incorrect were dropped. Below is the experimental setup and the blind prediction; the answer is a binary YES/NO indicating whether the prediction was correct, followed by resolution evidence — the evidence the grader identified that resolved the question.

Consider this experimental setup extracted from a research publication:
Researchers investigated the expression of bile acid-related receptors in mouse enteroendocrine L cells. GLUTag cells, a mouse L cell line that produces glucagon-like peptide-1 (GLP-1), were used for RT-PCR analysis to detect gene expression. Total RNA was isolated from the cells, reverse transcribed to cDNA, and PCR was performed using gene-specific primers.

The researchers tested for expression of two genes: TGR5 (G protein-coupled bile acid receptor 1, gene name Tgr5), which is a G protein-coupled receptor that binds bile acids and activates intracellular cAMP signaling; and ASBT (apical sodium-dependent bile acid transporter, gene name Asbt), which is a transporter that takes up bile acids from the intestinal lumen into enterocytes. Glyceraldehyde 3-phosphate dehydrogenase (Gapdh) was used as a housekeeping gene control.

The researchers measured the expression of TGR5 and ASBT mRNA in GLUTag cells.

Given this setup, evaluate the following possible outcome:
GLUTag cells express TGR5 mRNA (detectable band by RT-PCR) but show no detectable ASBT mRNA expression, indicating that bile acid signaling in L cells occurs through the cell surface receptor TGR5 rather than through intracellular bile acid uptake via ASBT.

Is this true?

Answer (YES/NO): NO